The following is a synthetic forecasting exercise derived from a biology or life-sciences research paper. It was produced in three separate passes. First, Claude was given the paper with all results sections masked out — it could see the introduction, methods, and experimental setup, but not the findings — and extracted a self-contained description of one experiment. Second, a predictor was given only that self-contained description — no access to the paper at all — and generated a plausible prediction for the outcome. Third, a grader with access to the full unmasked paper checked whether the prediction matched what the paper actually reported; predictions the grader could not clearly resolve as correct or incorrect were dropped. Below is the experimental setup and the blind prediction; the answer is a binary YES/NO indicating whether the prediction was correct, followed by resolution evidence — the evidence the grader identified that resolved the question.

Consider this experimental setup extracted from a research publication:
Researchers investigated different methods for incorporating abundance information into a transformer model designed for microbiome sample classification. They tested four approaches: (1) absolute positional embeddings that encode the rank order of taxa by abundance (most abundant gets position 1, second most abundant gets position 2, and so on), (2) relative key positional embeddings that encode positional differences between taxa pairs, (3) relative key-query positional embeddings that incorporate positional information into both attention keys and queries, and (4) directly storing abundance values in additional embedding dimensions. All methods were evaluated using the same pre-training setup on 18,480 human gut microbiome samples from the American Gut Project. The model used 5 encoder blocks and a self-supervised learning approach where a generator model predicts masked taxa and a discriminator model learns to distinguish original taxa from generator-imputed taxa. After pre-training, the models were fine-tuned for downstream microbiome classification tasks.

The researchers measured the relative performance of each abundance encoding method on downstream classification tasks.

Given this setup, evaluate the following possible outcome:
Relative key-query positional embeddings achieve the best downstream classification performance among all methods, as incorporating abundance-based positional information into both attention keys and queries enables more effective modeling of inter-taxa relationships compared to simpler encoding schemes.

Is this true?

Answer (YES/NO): NO